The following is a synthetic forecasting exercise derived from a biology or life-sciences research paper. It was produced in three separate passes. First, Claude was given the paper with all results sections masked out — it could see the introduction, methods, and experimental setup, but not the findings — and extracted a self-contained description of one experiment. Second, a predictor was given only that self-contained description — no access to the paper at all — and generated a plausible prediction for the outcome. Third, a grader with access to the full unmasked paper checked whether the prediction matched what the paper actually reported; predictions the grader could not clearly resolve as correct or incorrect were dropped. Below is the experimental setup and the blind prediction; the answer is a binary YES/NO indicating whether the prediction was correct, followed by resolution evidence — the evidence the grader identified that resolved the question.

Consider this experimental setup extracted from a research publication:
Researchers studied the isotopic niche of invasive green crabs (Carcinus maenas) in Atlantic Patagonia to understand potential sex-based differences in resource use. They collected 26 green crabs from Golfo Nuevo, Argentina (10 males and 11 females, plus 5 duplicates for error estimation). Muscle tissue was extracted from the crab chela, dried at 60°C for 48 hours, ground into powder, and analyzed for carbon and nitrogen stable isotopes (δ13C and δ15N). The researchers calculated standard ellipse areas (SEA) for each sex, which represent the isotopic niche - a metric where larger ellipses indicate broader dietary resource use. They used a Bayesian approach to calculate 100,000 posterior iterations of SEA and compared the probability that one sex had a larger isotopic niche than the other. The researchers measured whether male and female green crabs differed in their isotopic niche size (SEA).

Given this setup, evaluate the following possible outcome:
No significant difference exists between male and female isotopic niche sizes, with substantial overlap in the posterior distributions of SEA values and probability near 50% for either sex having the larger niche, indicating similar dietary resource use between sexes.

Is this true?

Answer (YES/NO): NO